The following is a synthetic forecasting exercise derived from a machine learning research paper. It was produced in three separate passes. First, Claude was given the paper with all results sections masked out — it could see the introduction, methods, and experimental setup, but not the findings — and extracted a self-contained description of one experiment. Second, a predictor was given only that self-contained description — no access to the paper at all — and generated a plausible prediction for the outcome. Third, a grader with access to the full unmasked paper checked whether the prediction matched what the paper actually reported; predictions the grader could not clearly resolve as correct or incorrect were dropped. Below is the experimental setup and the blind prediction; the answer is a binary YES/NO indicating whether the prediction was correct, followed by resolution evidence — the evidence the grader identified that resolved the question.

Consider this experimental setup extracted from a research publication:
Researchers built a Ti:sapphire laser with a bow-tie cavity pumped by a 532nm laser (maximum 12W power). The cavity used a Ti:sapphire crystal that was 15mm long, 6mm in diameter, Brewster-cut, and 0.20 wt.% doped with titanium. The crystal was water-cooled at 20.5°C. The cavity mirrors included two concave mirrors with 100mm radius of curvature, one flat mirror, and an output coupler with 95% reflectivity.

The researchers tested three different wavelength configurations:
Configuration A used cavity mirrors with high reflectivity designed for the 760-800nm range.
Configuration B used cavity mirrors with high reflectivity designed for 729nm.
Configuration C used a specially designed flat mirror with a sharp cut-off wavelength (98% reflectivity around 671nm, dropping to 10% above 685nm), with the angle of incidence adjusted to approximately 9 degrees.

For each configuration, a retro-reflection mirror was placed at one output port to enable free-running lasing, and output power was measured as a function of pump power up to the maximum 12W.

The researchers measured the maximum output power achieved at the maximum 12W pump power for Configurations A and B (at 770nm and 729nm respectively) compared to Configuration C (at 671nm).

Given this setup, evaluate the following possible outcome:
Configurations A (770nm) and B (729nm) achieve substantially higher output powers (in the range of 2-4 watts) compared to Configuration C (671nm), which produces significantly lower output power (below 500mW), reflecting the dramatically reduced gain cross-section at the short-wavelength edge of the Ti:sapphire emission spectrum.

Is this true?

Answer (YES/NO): NO